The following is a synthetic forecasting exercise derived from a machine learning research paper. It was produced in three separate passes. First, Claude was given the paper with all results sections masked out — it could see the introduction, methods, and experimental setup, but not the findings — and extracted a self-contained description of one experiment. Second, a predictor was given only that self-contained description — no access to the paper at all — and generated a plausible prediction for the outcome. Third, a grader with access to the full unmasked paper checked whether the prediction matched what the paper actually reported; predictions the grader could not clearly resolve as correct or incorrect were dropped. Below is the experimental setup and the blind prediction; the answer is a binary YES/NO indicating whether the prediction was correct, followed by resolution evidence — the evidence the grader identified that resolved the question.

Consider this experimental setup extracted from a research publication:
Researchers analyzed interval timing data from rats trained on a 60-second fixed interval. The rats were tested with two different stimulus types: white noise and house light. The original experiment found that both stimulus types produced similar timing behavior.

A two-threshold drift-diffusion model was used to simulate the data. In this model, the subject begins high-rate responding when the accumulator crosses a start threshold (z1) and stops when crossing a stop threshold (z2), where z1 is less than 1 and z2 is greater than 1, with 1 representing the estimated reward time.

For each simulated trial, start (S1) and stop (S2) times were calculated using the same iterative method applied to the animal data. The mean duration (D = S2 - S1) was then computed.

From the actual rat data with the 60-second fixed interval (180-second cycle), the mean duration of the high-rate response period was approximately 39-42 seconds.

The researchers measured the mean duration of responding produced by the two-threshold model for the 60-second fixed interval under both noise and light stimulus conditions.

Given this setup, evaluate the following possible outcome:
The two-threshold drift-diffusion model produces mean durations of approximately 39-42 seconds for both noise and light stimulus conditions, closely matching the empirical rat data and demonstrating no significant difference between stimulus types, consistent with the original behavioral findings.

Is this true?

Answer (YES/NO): NO